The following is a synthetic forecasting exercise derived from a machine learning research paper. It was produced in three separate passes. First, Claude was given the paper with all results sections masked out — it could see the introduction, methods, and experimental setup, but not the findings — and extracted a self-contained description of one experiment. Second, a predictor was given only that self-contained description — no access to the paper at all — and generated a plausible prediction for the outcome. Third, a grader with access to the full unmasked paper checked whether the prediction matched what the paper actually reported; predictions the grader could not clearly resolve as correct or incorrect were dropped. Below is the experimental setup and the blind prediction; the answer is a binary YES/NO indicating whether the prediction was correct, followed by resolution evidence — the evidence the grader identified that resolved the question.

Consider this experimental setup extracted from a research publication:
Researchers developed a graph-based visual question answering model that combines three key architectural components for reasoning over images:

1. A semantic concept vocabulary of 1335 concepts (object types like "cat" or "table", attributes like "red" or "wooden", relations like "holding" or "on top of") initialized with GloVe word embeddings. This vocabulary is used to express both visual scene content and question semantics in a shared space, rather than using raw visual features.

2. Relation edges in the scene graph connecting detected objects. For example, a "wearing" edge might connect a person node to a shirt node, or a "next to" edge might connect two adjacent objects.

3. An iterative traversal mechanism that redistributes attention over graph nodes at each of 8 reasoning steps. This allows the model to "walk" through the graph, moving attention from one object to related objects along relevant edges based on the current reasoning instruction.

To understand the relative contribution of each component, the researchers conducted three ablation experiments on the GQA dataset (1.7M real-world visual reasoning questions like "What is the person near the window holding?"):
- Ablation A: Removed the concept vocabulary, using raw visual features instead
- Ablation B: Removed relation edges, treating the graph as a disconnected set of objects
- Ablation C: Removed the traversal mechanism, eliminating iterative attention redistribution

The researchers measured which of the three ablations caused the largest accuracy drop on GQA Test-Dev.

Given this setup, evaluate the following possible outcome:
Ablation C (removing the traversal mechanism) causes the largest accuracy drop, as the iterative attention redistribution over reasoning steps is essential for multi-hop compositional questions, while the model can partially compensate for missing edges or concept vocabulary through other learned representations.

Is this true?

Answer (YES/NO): YES